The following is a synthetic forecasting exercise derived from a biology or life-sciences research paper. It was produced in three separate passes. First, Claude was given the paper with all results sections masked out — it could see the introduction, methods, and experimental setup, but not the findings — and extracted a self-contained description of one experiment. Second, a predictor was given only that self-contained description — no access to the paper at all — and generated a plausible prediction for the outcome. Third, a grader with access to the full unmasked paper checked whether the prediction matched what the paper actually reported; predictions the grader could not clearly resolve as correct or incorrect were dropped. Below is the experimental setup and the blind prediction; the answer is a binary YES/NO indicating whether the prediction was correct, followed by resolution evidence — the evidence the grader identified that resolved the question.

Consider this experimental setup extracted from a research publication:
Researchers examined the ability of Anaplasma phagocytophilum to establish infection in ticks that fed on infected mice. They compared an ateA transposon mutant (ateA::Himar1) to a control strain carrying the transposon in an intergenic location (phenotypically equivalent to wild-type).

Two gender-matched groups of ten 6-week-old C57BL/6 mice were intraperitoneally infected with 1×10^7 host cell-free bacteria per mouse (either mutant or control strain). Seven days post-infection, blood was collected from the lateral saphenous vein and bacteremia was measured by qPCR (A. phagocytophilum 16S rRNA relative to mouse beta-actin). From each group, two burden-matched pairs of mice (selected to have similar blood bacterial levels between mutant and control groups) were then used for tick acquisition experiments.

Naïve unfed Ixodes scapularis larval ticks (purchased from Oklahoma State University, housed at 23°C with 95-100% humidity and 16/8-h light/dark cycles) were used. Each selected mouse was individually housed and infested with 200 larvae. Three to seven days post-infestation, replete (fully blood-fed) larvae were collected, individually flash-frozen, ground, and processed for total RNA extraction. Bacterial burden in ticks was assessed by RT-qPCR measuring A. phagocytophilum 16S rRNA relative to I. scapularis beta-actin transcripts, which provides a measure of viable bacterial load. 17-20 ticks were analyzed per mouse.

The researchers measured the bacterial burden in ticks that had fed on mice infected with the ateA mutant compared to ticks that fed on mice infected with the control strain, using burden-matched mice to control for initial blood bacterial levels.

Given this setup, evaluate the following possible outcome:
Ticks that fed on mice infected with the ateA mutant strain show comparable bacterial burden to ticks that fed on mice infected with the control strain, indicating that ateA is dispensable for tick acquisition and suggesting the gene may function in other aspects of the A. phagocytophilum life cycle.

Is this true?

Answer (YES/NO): NO